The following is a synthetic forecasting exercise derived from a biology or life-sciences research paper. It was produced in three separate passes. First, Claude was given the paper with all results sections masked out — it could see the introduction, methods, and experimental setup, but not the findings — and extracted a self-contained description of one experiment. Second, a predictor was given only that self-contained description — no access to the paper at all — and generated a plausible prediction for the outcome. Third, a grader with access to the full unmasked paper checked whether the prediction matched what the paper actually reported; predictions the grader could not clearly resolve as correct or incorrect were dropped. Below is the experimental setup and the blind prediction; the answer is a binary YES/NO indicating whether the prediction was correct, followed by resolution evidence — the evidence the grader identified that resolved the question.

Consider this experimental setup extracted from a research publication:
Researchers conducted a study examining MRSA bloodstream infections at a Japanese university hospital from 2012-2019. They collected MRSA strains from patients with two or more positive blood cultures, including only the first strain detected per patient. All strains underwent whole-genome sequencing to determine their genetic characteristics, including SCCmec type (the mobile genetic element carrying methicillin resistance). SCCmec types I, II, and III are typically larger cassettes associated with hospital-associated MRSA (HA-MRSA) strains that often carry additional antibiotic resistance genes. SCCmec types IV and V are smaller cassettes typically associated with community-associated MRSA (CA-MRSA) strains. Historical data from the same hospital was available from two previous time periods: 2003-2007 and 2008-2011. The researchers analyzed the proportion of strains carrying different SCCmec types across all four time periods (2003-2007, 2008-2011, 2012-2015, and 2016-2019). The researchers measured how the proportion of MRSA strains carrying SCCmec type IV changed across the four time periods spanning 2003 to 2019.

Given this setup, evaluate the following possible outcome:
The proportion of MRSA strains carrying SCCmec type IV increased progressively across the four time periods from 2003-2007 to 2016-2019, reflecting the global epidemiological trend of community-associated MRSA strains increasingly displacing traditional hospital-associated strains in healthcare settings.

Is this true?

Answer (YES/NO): YES